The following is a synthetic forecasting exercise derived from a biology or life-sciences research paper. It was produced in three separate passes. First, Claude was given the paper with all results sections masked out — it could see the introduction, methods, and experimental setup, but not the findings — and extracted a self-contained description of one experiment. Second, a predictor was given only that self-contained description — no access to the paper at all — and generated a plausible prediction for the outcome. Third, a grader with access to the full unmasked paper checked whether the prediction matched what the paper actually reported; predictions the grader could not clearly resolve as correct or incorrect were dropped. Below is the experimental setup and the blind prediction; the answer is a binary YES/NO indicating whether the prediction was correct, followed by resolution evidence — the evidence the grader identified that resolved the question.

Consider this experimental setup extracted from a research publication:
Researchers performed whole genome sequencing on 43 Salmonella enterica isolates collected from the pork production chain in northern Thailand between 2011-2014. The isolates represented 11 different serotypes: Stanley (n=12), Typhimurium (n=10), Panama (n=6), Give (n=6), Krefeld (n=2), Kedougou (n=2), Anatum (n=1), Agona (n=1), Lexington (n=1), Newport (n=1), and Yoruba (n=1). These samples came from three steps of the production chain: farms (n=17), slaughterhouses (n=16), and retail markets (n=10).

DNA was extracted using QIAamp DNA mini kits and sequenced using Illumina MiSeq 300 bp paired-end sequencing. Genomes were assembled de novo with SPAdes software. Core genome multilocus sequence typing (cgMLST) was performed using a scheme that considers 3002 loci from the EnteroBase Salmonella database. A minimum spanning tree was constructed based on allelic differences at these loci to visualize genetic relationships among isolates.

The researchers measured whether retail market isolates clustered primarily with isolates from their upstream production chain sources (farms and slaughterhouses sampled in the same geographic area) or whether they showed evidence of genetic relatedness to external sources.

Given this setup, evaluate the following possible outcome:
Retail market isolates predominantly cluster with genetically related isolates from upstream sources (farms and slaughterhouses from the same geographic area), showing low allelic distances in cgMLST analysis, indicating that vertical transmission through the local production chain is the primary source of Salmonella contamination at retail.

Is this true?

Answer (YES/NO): NO